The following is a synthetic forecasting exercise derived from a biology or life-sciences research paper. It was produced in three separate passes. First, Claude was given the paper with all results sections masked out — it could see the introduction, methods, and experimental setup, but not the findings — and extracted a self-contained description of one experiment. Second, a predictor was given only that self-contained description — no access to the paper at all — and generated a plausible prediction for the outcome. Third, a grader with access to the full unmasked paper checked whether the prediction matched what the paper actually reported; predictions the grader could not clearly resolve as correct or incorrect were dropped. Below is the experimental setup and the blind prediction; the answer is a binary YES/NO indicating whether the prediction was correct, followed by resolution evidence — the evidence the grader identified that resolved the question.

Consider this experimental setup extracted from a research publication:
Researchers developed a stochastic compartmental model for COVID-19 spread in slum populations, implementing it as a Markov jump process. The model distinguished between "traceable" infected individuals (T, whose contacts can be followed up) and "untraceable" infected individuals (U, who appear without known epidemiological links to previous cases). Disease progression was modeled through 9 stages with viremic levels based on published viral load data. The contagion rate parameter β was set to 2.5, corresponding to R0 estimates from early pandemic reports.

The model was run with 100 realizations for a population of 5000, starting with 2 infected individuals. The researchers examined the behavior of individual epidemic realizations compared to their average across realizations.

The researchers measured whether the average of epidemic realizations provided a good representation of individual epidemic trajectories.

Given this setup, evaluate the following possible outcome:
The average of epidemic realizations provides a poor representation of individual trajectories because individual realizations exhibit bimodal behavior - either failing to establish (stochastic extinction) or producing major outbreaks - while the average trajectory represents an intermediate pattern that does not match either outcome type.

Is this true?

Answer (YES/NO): YES